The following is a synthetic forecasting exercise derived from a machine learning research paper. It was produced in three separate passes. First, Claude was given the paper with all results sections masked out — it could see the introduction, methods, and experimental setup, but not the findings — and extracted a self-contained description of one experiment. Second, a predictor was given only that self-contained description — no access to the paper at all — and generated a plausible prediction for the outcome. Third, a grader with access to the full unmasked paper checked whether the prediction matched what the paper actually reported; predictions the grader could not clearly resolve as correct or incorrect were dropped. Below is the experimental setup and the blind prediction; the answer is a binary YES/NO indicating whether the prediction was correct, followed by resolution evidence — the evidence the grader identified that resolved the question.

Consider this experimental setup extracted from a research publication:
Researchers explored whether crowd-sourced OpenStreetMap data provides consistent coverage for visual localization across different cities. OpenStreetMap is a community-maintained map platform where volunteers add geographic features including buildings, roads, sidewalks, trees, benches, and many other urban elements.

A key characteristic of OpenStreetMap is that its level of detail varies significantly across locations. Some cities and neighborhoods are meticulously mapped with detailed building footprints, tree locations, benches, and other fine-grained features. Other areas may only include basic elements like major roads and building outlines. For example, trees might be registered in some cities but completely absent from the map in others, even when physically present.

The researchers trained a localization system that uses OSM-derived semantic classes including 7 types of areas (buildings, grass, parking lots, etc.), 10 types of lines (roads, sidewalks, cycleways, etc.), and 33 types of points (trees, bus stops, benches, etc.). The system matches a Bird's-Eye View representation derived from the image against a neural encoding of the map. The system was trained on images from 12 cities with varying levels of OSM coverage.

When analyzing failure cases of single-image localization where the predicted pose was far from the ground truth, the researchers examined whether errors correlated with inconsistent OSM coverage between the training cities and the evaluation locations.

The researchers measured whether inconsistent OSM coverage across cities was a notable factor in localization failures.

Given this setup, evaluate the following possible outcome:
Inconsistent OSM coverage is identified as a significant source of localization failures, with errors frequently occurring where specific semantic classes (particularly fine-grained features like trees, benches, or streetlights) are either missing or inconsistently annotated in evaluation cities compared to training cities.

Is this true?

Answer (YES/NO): NO